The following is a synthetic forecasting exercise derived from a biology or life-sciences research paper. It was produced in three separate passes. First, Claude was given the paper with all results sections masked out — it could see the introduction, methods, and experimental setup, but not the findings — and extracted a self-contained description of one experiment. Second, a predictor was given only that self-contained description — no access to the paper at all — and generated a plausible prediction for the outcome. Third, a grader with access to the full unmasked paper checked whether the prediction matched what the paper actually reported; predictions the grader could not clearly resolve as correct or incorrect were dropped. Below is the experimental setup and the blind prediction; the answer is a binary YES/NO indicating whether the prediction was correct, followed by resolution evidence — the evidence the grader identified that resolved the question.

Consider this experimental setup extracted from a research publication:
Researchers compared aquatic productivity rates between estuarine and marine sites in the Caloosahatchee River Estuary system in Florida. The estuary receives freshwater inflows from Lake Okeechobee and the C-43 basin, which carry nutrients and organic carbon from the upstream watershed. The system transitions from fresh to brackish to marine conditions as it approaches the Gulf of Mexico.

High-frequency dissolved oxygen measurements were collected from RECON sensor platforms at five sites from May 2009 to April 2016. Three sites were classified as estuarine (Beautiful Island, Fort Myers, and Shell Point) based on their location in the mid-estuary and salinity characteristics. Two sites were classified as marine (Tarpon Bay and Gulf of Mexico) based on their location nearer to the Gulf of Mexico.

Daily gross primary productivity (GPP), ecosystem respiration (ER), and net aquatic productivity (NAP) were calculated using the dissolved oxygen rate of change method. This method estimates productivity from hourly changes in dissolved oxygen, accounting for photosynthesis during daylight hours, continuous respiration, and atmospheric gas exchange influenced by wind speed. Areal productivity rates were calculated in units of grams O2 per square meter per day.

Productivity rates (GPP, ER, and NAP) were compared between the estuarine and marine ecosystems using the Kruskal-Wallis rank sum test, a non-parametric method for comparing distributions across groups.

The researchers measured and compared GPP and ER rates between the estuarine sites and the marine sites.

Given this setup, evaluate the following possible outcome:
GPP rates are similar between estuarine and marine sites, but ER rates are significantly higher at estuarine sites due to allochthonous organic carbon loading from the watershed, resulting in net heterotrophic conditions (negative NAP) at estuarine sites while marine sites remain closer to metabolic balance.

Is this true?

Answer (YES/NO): NO